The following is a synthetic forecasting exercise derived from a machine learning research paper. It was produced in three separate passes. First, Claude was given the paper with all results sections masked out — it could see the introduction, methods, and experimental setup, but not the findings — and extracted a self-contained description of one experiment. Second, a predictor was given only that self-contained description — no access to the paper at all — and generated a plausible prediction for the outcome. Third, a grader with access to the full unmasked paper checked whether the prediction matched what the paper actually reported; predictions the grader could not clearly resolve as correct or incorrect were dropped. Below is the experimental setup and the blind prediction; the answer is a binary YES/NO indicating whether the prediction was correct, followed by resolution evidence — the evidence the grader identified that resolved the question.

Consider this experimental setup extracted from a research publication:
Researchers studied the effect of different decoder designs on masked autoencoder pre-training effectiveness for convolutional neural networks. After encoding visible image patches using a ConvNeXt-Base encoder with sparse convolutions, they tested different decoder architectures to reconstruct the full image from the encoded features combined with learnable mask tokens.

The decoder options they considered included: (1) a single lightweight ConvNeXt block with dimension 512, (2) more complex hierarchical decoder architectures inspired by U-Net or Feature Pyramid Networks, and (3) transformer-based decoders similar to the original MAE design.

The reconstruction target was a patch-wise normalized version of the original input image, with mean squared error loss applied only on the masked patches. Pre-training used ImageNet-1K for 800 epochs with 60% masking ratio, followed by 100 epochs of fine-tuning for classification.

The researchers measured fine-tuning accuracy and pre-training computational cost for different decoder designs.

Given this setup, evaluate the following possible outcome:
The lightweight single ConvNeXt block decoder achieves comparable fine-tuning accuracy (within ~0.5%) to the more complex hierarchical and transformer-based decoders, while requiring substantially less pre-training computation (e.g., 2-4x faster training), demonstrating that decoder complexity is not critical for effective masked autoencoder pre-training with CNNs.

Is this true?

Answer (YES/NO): NO